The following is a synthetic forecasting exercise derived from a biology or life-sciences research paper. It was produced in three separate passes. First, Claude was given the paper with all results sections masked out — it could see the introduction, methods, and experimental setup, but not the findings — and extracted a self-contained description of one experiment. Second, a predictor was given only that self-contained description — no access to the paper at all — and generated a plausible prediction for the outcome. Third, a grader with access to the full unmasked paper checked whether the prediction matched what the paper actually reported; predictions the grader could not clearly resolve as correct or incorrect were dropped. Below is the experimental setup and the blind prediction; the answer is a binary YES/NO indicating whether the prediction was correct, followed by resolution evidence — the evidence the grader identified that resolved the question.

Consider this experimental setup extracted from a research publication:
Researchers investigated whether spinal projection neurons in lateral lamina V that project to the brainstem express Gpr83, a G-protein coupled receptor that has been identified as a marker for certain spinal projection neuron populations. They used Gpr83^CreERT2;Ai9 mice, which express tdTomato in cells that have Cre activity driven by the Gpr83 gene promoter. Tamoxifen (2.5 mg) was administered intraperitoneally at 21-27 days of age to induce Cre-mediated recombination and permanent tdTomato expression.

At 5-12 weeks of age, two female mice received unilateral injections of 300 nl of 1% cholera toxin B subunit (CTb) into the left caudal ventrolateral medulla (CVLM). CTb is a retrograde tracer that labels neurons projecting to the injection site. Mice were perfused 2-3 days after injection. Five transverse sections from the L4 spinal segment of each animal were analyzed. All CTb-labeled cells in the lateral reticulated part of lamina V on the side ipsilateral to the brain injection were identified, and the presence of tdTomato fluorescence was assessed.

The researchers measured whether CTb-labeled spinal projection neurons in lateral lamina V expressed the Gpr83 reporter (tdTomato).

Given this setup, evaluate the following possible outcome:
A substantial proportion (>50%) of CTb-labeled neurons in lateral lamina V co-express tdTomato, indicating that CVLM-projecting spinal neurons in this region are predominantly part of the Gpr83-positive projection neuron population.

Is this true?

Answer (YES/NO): NO